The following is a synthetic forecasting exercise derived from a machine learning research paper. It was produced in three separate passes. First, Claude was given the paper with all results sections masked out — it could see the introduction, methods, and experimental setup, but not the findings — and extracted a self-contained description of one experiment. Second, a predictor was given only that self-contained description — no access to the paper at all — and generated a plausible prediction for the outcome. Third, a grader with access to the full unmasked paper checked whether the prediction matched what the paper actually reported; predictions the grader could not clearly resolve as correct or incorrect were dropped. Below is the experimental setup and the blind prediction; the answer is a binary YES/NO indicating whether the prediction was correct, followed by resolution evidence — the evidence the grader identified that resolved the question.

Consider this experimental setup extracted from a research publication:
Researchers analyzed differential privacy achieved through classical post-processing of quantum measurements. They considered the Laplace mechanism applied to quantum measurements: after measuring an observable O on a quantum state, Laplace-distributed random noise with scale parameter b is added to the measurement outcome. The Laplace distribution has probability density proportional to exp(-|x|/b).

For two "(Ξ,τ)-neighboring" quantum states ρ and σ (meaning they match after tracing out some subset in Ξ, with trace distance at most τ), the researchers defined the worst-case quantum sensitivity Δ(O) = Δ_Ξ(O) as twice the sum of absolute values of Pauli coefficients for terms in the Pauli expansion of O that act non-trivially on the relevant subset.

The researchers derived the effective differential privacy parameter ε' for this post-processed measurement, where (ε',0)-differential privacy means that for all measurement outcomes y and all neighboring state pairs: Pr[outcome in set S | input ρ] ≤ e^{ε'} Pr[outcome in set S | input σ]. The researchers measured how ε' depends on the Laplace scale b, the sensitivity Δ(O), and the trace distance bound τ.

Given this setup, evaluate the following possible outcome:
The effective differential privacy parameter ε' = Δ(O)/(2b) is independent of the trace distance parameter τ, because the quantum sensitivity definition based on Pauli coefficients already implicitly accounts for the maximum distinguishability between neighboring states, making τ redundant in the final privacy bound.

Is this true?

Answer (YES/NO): NO